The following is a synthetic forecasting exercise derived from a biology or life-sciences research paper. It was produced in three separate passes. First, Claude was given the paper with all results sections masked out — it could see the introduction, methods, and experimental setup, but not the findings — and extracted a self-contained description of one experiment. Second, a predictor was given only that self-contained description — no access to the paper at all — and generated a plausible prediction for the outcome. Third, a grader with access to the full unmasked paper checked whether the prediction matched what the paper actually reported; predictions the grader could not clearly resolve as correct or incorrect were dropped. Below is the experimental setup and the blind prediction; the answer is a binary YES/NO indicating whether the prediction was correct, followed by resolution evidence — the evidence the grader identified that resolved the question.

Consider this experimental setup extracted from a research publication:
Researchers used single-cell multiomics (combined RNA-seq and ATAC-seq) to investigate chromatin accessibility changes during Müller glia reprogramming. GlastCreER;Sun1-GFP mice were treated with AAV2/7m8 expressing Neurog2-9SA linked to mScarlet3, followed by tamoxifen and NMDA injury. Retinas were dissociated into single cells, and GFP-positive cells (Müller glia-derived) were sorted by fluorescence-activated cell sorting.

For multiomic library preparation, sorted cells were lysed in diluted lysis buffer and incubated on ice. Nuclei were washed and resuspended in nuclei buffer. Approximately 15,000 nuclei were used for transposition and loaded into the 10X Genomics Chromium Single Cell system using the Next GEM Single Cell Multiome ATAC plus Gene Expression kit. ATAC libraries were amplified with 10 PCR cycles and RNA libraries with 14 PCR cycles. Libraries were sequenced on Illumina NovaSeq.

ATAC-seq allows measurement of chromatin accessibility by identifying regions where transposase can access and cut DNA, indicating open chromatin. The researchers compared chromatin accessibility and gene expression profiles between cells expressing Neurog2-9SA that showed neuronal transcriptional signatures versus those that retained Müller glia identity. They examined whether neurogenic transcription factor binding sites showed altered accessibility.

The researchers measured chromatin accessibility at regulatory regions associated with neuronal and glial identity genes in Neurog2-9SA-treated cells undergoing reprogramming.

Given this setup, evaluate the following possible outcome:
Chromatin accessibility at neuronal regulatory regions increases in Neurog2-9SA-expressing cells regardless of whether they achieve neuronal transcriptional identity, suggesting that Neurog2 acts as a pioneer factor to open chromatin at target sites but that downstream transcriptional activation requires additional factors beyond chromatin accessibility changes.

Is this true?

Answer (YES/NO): NO